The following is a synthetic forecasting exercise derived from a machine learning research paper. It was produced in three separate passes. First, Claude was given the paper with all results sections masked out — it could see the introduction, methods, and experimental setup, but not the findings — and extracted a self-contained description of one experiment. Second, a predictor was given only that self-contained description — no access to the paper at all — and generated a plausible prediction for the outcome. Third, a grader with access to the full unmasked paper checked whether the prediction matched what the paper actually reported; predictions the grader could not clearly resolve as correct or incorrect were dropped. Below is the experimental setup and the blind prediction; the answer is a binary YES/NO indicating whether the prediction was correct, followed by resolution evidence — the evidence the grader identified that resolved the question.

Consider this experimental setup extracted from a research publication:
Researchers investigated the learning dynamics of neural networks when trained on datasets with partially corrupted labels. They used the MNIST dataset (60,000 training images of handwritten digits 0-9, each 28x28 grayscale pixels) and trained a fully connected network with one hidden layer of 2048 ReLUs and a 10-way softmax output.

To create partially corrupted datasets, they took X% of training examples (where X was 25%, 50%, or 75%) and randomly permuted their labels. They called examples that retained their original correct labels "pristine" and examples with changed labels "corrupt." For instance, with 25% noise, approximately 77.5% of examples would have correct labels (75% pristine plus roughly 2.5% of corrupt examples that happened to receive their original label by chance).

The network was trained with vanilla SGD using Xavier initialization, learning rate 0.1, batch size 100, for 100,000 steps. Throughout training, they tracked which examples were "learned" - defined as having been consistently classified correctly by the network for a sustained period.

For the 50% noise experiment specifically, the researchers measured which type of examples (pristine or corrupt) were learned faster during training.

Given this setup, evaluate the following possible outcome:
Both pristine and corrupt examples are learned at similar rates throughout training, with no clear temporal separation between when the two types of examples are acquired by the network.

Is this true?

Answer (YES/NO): NO